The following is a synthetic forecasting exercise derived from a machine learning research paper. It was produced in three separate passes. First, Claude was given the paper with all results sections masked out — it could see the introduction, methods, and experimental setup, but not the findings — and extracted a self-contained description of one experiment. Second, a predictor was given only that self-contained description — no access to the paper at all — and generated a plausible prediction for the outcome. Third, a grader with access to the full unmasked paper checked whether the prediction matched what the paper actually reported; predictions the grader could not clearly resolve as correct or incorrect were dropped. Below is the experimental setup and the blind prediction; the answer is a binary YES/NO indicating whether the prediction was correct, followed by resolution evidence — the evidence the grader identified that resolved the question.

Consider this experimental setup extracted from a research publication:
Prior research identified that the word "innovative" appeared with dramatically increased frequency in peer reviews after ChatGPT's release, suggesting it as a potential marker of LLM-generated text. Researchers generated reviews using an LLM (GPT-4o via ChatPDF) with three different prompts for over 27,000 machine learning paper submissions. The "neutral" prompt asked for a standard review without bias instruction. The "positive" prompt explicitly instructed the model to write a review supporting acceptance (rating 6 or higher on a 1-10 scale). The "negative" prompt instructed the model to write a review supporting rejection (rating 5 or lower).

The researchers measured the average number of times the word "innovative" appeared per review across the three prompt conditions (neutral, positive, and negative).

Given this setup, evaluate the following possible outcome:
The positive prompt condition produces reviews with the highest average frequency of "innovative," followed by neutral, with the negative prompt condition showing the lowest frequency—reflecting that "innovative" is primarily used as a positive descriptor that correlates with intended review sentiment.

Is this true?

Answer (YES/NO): YES